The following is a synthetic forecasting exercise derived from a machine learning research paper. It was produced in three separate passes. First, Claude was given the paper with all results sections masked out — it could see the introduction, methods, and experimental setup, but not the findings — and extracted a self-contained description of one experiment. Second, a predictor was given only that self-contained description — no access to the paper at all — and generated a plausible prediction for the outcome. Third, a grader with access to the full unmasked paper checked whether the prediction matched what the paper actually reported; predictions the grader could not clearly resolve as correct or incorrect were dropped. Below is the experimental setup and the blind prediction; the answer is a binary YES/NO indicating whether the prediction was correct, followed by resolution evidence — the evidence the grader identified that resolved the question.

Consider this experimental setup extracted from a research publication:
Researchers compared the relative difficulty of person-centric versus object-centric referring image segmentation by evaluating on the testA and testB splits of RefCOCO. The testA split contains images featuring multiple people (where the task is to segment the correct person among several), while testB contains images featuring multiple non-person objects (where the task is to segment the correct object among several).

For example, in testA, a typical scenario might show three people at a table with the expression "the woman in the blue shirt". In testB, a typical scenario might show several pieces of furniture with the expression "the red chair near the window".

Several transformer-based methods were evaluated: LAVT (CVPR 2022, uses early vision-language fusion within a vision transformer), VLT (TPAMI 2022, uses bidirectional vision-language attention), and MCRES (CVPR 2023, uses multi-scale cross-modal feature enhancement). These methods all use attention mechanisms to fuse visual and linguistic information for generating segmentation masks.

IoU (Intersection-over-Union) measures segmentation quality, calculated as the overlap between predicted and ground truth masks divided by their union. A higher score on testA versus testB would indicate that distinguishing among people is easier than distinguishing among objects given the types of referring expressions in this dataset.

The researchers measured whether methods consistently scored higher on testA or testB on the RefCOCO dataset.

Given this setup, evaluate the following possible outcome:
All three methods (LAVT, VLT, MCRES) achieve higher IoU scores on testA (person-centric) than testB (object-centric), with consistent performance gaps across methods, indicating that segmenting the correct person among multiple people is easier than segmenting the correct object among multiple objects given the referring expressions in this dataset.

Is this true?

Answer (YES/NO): YES